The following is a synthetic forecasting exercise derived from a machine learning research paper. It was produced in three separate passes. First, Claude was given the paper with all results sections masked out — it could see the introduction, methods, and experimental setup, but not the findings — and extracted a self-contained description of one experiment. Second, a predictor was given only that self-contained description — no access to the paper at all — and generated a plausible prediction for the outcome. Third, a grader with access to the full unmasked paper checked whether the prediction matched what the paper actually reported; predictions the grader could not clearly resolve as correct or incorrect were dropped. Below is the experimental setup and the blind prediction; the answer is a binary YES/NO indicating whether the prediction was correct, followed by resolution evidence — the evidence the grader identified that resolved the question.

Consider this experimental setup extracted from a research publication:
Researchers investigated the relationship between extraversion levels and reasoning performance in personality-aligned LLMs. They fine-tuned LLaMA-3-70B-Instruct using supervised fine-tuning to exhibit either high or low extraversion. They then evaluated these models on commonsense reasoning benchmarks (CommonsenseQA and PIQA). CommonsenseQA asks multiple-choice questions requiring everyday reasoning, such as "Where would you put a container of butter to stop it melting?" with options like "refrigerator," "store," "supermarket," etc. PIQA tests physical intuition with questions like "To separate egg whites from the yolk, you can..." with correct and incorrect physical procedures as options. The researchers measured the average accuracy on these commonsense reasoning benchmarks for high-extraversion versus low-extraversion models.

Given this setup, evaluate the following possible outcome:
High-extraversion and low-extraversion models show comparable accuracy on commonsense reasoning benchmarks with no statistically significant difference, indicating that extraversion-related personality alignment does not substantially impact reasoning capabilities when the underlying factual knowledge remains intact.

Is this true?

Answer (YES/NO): NO